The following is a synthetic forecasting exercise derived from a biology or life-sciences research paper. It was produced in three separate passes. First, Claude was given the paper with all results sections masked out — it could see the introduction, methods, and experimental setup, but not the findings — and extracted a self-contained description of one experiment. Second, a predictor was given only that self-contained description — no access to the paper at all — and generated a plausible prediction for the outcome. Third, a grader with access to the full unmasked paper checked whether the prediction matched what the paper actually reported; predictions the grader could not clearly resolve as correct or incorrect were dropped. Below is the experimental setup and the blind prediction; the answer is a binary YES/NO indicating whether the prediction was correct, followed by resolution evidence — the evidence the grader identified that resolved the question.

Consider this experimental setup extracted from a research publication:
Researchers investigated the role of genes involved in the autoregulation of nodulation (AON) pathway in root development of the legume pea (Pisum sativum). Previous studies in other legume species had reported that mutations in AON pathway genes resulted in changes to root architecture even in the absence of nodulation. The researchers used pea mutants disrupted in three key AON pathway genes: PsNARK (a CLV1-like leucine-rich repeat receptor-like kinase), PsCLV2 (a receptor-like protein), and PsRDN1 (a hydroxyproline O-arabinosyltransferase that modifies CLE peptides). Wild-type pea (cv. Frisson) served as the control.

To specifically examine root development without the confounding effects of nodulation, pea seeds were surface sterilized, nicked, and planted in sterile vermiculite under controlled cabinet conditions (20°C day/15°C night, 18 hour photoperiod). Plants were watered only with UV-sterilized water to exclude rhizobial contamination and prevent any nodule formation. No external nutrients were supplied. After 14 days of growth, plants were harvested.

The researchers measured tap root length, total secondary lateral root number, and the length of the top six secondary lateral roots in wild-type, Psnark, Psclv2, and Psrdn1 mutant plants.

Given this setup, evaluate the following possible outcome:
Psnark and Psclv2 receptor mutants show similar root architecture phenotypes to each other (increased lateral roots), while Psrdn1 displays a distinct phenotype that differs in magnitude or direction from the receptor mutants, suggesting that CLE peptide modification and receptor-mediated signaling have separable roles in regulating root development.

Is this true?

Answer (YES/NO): NO